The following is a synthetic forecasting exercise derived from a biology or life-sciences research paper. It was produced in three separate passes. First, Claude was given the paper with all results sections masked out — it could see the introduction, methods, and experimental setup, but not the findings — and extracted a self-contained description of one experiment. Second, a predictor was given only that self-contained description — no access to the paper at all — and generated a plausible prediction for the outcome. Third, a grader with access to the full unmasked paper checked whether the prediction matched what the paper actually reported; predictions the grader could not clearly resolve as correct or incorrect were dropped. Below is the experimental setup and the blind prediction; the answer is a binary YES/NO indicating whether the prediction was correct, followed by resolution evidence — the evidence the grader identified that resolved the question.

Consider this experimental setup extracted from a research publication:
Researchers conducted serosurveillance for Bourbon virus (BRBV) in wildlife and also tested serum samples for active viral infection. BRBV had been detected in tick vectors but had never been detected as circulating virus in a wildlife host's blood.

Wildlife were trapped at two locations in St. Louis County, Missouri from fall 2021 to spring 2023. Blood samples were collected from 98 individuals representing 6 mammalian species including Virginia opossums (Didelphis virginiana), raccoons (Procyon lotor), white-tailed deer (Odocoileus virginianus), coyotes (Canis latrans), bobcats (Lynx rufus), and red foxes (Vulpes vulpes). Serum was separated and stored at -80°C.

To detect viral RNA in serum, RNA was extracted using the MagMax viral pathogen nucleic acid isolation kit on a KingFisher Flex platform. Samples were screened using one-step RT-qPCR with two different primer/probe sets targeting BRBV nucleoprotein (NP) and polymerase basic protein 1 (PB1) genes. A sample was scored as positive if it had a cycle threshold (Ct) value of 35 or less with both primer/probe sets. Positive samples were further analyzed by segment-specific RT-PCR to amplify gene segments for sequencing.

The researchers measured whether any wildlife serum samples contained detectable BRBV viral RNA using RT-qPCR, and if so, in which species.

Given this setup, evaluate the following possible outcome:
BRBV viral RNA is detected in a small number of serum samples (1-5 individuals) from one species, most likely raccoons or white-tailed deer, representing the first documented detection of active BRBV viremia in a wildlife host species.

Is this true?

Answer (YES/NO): NO